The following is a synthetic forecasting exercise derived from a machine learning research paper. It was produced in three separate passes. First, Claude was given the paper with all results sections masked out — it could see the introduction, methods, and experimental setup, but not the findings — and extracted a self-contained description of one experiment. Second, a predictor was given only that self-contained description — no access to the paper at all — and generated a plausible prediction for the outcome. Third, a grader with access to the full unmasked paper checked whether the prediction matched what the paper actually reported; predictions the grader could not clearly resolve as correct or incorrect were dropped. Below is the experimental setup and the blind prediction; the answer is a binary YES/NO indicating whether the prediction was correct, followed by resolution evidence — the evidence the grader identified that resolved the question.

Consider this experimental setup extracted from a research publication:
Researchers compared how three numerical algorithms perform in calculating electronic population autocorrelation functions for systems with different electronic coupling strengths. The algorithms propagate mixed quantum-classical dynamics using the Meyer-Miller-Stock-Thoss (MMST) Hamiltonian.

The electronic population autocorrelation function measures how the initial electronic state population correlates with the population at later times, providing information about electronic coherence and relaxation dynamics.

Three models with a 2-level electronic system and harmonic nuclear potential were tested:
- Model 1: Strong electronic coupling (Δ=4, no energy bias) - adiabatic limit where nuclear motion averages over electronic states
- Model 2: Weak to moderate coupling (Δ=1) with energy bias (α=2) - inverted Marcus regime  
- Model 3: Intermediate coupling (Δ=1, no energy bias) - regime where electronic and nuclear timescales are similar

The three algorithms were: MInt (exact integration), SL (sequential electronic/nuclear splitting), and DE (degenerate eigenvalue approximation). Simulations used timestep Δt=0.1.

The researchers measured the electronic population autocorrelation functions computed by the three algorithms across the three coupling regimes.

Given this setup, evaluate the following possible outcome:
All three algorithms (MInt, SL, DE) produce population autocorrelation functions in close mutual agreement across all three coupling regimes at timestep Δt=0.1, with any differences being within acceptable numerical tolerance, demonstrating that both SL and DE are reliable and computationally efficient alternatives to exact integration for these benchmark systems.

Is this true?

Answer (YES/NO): NO